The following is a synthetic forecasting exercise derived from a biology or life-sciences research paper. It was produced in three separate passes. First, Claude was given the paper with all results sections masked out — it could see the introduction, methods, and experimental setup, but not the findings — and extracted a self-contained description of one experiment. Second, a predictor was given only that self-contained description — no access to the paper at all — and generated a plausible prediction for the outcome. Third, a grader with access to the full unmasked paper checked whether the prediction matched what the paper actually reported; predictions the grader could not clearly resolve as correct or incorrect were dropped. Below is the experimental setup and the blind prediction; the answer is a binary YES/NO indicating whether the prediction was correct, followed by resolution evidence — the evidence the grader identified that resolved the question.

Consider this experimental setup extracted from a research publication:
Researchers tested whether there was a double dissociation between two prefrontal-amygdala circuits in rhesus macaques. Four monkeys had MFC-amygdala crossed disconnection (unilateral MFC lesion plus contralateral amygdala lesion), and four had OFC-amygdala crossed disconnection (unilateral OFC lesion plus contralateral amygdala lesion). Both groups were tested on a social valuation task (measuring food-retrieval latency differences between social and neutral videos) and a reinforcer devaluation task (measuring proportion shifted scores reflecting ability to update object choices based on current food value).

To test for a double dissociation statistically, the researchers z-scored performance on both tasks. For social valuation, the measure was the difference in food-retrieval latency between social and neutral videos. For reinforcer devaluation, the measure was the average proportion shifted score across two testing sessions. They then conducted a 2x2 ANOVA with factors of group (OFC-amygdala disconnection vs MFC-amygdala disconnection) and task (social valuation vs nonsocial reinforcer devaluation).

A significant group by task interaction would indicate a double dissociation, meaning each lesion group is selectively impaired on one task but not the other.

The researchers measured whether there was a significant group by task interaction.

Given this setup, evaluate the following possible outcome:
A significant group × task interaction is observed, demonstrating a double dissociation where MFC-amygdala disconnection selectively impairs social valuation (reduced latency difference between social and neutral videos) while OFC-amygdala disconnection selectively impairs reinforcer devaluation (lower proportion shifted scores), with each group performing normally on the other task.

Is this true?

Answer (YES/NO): YES